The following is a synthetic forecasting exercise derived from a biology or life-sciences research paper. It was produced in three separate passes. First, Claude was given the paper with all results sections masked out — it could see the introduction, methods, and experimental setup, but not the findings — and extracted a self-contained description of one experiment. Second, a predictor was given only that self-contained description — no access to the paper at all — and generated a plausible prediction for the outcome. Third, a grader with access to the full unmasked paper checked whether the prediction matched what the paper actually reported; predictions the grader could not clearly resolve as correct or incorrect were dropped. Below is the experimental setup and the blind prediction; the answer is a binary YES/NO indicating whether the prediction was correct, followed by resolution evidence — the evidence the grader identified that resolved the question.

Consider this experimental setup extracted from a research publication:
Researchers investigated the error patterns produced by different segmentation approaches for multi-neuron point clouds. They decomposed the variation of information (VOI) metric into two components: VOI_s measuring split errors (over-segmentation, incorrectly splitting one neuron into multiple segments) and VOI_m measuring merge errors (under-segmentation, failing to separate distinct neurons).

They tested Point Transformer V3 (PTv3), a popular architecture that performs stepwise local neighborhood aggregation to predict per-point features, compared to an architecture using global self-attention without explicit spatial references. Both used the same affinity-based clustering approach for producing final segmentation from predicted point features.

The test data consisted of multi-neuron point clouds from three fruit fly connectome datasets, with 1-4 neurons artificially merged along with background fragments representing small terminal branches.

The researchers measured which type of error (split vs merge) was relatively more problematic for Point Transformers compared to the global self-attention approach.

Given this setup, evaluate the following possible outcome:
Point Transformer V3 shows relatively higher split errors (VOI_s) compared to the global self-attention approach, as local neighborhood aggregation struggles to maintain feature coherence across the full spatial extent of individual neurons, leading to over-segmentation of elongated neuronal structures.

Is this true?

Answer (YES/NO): NO